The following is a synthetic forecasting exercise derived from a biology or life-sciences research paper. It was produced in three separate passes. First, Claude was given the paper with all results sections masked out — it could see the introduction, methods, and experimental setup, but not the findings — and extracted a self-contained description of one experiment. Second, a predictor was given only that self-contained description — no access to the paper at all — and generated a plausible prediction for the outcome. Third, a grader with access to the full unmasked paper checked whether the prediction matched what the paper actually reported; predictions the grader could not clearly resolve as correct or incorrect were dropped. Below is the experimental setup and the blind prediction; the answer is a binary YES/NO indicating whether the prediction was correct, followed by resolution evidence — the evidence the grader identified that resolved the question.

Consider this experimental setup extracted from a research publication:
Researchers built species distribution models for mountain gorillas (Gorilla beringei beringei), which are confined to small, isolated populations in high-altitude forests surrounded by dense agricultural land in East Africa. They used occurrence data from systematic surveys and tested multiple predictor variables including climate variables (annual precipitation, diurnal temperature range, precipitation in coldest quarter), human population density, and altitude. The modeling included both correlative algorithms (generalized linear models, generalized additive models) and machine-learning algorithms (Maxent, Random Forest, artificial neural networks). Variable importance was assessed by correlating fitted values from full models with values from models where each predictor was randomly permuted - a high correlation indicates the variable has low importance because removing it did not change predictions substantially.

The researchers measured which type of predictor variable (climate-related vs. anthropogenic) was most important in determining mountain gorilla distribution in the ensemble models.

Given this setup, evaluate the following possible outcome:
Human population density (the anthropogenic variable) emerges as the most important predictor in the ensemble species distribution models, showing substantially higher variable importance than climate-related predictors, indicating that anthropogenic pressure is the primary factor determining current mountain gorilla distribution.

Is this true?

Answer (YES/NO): YES